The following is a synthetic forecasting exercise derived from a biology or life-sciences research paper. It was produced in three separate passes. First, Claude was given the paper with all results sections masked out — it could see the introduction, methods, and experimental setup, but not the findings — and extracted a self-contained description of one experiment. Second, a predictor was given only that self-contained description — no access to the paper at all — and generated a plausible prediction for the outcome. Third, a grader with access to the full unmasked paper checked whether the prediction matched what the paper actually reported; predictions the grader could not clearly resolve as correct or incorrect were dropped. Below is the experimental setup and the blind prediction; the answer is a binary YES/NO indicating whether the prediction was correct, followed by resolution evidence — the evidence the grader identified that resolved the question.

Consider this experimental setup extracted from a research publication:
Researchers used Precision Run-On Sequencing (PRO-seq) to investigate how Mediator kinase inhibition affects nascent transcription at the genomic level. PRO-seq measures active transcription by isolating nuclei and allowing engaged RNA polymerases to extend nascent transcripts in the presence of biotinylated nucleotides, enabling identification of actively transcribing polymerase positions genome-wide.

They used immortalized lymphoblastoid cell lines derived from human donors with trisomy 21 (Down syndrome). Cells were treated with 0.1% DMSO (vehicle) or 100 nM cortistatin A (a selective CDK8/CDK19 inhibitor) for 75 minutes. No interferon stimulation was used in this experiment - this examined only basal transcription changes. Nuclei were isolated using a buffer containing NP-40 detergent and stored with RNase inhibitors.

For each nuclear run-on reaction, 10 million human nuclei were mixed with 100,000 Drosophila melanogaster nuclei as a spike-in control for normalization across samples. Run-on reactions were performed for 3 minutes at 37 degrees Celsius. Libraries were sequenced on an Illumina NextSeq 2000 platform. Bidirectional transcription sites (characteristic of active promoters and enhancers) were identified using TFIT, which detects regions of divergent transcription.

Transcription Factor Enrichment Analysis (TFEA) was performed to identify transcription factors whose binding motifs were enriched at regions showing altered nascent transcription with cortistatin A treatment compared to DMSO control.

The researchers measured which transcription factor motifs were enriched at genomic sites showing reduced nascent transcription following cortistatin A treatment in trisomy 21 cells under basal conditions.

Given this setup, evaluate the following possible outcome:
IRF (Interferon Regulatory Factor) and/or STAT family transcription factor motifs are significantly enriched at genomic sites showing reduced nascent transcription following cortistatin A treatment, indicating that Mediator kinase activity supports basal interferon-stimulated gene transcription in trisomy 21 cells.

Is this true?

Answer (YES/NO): YES